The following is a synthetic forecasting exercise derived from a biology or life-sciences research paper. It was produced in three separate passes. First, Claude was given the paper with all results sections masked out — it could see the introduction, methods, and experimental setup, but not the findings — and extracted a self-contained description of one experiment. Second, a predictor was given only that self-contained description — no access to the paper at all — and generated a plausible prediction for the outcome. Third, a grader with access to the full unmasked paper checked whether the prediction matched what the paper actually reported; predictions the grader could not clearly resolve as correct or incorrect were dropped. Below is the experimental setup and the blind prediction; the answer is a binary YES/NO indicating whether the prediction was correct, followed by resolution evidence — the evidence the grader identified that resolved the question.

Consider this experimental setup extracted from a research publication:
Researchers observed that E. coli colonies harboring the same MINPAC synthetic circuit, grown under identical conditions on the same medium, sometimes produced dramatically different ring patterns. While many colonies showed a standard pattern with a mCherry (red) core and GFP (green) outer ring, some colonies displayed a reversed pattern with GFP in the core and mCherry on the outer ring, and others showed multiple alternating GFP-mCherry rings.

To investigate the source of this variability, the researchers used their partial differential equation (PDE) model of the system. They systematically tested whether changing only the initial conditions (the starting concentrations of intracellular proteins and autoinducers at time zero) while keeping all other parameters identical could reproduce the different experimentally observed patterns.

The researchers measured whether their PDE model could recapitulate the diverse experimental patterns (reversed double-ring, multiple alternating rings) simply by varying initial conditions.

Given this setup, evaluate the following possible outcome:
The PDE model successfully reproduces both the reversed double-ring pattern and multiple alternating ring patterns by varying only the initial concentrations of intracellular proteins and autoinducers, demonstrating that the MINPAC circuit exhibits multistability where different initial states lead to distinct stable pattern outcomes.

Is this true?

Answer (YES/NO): YES